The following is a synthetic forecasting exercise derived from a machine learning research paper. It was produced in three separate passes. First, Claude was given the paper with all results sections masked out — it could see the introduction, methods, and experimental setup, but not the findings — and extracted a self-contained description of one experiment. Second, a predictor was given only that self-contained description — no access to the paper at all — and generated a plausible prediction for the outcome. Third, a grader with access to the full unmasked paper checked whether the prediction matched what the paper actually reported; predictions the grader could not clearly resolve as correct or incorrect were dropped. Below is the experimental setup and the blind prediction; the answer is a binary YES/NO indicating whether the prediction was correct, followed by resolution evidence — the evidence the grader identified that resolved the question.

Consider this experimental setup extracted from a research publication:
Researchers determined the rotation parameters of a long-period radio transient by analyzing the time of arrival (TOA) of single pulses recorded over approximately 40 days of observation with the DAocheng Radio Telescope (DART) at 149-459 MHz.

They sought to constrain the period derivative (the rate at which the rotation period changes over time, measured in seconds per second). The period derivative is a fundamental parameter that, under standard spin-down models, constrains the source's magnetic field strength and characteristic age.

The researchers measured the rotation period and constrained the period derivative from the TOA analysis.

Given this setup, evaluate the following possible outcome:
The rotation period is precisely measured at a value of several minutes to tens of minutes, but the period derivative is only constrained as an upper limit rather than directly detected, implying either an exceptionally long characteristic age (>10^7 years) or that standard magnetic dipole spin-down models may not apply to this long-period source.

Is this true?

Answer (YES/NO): YES